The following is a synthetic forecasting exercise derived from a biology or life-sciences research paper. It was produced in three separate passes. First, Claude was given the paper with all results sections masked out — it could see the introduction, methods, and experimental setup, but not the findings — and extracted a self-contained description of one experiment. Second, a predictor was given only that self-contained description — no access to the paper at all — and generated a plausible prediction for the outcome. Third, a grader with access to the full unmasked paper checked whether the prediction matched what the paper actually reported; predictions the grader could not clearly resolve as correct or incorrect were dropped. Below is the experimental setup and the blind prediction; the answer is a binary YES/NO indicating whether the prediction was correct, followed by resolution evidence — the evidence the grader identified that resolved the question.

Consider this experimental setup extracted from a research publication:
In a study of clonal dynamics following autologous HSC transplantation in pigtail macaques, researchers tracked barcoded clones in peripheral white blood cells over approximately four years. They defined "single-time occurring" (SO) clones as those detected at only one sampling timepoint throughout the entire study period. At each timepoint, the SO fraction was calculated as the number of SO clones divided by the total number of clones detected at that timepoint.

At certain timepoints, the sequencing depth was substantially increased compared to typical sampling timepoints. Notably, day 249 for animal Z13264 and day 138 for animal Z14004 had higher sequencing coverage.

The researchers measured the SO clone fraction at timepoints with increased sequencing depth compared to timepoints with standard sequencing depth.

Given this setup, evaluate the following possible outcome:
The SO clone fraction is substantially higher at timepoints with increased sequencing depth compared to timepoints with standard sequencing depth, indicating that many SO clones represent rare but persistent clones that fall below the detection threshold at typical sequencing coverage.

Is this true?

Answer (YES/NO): YES